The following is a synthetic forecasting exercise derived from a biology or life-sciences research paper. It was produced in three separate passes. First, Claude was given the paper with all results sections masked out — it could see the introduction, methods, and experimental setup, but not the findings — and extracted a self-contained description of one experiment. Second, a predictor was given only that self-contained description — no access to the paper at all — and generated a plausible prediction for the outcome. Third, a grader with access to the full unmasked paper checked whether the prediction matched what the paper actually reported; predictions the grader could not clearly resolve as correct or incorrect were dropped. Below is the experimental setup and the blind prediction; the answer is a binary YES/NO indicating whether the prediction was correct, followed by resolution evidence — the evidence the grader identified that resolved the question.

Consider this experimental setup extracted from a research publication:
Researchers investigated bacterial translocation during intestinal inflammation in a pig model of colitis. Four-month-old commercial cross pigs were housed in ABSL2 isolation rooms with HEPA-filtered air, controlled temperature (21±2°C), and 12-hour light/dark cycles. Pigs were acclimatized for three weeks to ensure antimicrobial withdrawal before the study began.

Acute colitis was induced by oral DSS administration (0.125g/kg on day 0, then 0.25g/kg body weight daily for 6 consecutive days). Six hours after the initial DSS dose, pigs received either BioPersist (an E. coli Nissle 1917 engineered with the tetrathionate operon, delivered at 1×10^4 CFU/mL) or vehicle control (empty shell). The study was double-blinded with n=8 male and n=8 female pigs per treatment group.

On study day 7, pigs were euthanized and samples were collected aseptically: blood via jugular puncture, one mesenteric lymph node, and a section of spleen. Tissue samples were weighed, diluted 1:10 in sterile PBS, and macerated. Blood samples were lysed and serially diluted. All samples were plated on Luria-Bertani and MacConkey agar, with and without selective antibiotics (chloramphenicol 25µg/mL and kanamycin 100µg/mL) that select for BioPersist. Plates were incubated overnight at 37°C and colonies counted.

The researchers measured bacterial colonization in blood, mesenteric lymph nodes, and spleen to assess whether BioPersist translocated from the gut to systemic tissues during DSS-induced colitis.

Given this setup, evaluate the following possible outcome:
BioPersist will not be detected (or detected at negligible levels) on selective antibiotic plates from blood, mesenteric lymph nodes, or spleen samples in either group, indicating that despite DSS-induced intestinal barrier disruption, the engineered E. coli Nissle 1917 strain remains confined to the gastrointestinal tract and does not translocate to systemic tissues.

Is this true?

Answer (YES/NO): YES